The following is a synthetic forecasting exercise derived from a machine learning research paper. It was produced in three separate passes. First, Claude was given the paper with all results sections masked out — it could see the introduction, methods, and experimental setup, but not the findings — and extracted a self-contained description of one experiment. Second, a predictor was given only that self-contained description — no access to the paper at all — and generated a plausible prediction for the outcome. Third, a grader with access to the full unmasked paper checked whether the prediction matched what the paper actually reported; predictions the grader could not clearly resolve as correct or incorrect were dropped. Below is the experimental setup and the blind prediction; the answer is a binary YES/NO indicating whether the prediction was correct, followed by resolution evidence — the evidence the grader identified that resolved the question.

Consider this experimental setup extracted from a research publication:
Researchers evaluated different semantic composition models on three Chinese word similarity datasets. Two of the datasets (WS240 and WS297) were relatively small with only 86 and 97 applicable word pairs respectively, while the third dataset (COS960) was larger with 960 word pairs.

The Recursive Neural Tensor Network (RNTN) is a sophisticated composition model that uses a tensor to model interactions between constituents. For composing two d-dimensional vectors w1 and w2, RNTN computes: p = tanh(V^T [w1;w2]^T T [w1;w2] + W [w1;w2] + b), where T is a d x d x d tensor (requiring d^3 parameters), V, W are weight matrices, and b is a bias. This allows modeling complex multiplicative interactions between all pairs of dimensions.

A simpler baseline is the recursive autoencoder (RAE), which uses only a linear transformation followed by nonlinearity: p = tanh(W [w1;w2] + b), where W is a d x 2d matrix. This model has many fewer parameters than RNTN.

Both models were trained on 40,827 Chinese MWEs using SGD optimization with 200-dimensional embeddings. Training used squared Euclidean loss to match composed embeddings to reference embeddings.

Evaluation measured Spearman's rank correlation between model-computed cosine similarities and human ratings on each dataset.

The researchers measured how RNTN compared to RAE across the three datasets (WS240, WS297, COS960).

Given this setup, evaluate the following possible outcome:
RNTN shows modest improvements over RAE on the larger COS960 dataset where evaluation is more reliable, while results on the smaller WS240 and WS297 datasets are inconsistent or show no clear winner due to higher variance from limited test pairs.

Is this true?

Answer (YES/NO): NO